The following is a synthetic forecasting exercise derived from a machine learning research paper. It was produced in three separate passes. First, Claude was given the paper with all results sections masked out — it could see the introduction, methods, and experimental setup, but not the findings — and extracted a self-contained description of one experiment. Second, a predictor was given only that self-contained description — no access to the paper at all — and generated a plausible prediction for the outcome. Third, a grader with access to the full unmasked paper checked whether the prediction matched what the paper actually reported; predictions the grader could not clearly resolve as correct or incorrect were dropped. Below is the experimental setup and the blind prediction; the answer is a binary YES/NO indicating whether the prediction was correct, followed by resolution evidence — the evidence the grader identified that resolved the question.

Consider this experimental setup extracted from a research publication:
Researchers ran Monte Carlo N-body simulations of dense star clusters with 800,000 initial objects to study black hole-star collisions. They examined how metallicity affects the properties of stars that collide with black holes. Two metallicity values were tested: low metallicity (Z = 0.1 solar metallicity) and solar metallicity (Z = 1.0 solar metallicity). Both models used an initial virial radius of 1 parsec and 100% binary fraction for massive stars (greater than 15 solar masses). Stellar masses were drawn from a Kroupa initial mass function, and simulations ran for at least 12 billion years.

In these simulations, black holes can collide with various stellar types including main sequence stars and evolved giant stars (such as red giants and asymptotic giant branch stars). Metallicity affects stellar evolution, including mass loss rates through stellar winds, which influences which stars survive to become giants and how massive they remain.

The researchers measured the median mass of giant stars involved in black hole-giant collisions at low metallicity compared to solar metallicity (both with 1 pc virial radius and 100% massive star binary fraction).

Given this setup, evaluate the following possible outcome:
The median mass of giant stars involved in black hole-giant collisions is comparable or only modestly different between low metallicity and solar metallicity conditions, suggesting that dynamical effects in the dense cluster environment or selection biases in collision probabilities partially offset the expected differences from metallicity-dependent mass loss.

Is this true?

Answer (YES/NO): NO